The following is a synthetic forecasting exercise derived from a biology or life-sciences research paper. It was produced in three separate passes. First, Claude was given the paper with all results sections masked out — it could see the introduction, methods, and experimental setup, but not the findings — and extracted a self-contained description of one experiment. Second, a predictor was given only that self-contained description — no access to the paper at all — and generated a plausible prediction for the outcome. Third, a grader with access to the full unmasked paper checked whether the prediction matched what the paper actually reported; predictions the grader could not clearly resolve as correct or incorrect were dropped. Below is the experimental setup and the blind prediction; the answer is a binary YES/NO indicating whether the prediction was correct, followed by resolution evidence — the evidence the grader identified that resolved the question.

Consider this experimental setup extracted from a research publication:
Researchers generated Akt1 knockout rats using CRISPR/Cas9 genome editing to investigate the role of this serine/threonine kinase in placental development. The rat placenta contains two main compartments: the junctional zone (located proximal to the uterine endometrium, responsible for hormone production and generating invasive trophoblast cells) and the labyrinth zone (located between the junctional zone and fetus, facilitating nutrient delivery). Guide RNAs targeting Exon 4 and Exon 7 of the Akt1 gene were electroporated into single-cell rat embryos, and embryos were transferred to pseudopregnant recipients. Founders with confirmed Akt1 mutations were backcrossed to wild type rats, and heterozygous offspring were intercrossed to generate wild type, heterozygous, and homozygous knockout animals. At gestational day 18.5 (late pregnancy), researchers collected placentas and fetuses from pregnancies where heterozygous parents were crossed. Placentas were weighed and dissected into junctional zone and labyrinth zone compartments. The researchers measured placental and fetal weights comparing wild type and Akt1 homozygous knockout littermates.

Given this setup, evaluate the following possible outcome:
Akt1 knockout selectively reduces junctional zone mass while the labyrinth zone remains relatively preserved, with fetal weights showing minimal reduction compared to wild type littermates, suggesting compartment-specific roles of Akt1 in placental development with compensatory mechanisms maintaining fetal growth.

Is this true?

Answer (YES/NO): NO